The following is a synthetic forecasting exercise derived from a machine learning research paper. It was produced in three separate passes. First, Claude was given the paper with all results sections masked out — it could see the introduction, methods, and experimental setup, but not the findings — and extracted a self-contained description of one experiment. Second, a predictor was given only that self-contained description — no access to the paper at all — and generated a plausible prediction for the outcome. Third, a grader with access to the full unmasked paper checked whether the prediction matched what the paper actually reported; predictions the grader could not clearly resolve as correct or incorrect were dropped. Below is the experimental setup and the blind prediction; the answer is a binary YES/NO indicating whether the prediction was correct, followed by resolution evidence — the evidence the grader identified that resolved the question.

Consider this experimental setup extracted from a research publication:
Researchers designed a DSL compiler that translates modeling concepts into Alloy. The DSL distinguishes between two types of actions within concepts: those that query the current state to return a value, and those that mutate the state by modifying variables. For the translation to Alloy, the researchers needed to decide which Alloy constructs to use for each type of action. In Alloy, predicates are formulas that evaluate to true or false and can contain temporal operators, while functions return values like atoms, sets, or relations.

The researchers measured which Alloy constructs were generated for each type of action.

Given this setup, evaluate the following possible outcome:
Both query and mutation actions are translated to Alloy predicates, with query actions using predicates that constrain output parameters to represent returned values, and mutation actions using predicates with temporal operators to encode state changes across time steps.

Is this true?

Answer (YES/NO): NO